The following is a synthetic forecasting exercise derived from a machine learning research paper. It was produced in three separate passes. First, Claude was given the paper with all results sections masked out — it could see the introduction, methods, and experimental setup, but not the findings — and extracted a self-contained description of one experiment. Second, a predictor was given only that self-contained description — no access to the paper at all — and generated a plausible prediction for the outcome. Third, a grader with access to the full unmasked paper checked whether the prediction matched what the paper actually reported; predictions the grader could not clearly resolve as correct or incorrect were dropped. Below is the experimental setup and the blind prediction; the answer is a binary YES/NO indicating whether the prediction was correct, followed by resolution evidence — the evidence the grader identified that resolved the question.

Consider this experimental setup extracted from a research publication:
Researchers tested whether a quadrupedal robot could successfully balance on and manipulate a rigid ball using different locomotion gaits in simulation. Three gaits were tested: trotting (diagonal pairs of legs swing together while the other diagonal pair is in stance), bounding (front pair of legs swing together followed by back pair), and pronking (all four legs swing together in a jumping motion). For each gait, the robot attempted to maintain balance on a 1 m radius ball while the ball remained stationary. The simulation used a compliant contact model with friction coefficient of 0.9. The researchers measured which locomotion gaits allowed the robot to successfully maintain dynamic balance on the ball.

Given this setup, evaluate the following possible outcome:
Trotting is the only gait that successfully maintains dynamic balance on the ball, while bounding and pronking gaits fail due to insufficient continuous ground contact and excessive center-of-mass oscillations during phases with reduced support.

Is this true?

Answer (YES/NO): NO